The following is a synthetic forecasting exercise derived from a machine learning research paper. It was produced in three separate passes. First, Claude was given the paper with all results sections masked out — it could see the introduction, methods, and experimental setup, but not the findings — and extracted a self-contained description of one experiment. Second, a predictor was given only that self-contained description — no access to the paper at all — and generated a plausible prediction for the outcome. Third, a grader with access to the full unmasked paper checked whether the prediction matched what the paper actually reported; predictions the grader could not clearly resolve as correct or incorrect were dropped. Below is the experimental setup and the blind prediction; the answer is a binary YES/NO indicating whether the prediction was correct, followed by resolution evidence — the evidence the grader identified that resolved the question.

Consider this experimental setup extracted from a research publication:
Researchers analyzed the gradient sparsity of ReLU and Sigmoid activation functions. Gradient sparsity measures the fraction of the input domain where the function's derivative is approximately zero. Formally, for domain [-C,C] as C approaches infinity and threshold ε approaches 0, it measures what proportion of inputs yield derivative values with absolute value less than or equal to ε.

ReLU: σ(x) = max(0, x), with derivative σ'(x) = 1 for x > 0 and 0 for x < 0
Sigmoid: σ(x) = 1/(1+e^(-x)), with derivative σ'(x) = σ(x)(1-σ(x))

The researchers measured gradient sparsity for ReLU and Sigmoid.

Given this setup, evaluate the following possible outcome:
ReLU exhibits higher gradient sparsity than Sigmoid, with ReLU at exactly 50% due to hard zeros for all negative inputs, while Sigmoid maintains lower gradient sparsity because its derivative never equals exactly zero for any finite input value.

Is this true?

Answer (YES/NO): NO